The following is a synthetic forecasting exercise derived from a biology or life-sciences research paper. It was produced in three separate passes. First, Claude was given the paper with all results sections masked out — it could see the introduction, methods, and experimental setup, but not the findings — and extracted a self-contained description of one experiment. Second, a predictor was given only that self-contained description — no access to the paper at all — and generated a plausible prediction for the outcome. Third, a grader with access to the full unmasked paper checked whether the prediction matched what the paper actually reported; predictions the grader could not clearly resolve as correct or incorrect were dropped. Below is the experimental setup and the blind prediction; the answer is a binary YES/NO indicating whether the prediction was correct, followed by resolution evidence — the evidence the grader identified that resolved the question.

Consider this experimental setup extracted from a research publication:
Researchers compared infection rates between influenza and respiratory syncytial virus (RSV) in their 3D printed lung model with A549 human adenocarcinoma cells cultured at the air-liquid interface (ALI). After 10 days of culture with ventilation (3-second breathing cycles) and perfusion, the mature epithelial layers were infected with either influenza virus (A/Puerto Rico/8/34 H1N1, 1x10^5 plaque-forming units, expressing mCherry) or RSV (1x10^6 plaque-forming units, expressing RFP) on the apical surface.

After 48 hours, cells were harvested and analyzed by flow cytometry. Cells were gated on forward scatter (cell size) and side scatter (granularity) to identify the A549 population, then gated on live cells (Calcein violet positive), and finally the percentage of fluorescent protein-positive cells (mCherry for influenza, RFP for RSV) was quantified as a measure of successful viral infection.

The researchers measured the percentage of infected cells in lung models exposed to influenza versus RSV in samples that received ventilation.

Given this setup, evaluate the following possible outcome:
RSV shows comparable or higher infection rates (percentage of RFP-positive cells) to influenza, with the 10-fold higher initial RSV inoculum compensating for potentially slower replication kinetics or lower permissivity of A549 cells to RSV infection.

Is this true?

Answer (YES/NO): NO